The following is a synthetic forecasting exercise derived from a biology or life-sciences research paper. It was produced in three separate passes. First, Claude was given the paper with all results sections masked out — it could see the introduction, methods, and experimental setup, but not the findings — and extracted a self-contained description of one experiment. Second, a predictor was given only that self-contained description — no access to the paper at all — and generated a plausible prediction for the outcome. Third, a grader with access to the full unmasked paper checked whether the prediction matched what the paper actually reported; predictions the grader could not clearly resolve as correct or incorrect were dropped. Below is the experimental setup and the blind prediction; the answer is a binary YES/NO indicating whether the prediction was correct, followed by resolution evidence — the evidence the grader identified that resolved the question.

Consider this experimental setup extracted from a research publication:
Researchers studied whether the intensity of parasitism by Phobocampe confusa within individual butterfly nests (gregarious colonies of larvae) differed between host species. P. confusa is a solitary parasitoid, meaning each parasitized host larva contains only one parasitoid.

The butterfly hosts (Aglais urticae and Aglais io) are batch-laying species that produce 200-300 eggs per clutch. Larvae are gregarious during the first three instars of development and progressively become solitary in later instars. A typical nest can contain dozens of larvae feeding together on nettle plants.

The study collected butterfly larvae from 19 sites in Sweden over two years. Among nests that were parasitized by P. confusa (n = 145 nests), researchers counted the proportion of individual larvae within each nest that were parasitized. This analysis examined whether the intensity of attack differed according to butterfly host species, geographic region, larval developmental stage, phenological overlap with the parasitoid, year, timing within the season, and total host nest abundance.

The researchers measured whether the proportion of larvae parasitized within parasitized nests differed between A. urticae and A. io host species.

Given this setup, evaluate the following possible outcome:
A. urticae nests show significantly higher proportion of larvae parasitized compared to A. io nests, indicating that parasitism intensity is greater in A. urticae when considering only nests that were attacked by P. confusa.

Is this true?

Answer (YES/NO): YES